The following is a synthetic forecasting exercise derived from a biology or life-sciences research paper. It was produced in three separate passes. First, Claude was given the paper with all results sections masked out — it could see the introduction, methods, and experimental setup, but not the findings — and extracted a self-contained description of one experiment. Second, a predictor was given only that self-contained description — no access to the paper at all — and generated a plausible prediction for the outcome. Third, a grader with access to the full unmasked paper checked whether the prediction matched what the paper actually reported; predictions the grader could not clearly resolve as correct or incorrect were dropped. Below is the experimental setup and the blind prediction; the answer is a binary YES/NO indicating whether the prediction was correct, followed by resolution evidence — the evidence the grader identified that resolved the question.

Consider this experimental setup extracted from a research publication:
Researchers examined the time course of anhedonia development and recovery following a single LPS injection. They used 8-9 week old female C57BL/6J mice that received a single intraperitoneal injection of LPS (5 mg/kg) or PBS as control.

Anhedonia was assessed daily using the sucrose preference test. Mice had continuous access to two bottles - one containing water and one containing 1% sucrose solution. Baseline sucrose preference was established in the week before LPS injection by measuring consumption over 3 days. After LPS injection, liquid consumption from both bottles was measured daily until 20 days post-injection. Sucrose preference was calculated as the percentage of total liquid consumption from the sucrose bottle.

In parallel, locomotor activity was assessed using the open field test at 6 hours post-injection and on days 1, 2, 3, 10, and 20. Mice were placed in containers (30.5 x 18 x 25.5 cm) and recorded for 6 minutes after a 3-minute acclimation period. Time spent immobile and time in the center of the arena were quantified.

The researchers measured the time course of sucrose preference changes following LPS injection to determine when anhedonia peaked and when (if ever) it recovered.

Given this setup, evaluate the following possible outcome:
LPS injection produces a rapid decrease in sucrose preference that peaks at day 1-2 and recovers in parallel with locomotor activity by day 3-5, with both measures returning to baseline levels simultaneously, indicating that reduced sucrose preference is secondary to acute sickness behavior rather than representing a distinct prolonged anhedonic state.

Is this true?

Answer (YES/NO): NO